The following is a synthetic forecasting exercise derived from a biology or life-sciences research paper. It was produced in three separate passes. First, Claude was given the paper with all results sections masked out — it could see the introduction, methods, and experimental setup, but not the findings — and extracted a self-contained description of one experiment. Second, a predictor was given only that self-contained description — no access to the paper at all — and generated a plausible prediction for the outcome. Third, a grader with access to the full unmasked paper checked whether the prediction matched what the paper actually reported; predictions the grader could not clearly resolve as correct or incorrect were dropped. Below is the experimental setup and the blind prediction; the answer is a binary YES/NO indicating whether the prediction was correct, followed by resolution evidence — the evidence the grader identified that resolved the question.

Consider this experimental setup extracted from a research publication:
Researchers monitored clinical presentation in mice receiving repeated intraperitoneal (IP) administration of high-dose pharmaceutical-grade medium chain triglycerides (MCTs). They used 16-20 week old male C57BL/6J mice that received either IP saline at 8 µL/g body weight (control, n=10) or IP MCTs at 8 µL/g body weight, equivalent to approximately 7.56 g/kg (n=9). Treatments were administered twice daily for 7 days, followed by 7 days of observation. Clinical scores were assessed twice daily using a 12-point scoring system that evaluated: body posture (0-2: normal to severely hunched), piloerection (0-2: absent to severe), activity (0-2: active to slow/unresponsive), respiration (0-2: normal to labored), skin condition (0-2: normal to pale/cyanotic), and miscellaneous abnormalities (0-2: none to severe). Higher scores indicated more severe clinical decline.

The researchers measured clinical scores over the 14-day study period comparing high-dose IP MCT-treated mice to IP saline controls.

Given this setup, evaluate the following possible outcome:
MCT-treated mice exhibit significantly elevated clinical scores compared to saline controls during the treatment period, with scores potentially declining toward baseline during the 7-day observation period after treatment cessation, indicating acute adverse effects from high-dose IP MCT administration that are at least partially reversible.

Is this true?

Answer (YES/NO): NO